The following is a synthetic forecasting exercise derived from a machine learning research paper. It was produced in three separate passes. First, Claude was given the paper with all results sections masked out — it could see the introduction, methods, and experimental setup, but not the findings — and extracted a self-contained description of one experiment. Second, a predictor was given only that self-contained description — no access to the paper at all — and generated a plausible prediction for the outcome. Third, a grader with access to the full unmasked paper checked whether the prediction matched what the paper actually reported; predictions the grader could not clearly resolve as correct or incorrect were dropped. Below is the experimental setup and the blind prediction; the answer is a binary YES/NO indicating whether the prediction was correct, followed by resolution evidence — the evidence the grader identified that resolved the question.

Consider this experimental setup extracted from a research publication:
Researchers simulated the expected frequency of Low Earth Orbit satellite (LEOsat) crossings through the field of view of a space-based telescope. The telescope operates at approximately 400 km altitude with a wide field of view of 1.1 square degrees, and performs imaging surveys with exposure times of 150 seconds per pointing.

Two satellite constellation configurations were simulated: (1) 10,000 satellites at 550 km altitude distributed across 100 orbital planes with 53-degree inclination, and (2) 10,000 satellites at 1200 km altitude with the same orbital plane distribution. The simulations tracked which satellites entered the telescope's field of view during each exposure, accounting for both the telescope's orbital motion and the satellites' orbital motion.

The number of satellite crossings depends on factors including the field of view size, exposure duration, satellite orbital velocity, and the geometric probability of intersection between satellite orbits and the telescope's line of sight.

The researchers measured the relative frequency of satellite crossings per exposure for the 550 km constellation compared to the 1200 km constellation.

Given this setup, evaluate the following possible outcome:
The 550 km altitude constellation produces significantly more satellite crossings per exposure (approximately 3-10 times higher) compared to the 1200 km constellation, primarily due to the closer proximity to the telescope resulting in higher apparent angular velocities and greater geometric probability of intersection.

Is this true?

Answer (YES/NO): NO